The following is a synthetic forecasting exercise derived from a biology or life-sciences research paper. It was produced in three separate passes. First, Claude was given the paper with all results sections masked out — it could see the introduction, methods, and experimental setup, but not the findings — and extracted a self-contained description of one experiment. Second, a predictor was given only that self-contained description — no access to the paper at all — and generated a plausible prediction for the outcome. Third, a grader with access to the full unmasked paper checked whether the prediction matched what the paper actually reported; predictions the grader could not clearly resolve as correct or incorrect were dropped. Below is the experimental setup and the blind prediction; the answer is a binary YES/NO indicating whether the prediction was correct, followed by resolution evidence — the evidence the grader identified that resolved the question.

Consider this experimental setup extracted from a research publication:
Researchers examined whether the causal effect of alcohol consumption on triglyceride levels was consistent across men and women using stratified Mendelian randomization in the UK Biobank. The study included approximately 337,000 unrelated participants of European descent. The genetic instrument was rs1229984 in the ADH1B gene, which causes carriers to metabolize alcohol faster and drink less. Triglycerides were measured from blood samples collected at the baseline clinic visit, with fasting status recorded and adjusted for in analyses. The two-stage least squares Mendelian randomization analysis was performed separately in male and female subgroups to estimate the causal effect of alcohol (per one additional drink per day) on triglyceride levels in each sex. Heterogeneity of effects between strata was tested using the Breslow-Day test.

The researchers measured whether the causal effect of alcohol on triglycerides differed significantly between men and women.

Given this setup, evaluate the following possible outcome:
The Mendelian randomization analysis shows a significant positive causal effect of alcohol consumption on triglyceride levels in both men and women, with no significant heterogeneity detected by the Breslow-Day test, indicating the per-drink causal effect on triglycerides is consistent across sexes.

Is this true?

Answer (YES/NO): NO